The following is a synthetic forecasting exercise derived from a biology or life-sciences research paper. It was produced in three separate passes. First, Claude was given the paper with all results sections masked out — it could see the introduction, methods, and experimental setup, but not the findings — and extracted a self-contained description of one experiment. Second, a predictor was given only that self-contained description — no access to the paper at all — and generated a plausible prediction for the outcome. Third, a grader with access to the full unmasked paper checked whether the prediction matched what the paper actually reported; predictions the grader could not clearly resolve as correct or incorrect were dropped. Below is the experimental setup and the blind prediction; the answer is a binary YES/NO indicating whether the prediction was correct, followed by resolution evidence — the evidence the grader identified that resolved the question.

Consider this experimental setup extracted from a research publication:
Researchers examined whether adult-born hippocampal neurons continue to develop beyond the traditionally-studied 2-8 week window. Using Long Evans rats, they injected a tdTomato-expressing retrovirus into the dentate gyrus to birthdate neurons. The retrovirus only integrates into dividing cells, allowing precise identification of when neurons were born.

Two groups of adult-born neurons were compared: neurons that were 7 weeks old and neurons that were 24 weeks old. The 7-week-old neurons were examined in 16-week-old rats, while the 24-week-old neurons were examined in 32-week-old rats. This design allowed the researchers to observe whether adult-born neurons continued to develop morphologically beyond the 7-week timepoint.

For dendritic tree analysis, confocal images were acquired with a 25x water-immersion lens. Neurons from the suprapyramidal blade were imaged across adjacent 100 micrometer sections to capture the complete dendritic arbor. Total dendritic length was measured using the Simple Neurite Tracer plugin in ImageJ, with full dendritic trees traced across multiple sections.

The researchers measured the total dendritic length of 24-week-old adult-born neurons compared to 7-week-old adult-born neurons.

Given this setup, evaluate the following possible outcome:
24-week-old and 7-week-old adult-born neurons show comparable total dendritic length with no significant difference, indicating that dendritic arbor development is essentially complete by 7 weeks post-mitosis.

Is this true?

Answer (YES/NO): NO